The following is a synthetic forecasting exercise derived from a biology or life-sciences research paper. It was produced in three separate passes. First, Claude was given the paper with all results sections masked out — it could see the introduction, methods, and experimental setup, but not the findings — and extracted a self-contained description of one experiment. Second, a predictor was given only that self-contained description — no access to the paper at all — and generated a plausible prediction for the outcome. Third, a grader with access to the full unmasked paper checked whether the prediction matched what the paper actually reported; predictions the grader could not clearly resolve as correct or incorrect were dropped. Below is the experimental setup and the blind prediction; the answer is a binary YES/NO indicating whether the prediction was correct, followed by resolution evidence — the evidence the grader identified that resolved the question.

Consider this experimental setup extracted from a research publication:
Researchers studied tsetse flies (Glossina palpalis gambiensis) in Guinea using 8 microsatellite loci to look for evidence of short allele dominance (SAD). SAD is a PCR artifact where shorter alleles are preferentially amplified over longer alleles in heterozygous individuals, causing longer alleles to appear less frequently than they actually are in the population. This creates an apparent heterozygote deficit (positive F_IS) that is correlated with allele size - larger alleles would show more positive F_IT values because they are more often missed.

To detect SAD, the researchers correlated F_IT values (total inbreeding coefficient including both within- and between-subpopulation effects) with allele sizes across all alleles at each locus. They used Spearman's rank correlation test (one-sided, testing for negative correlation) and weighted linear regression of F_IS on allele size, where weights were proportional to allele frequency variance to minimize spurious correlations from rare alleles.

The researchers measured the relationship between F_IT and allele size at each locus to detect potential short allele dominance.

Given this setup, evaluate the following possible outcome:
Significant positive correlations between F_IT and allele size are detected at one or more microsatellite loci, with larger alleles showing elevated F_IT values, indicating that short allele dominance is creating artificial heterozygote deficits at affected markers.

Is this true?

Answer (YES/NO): NO